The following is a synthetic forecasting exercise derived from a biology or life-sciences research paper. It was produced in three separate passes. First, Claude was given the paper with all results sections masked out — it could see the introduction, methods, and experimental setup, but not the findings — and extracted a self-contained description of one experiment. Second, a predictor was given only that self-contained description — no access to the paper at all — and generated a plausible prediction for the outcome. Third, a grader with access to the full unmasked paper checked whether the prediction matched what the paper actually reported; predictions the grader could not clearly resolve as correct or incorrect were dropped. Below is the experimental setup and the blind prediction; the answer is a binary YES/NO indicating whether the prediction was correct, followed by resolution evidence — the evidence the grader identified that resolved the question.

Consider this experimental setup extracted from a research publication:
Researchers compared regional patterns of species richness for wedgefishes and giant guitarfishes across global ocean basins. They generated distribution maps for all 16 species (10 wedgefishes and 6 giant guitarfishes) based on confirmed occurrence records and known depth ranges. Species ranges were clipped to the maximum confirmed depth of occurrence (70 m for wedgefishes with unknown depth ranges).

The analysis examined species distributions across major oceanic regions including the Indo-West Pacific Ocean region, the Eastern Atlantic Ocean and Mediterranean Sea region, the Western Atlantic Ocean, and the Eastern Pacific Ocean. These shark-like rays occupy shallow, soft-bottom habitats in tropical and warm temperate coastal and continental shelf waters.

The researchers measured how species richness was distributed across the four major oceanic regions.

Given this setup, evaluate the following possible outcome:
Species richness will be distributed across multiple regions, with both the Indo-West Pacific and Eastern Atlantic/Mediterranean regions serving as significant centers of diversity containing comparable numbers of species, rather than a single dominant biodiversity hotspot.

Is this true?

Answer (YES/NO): NO